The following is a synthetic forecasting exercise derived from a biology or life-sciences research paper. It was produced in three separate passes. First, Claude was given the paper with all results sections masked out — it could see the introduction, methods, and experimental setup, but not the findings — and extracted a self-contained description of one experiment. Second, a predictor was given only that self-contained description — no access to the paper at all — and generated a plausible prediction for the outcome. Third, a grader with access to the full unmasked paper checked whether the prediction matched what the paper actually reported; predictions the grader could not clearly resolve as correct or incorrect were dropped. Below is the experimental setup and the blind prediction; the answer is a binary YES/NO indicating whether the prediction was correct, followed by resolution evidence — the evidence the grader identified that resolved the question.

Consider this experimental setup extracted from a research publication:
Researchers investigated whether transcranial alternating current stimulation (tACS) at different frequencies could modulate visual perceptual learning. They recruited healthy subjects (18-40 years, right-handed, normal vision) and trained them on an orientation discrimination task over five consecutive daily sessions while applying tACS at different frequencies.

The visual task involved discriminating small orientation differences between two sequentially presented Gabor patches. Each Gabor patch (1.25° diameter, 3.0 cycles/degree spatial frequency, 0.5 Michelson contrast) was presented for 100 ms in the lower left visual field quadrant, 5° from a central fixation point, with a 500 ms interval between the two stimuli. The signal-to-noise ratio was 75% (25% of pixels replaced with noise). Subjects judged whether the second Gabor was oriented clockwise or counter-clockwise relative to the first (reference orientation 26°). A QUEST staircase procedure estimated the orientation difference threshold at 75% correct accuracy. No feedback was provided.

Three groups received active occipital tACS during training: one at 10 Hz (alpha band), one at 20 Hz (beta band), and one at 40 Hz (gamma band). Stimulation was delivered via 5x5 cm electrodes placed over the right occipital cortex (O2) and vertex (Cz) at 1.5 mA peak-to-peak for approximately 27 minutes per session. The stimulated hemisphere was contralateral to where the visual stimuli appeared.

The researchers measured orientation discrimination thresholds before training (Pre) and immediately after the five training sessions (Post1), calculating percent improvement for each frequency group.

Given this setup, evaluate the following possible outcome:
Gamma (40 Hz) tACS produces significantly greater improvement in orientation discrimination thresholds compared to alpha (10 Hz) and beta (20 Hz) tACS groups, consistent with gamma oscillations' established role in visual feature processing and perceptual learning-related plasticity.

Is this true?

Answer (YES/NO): NO